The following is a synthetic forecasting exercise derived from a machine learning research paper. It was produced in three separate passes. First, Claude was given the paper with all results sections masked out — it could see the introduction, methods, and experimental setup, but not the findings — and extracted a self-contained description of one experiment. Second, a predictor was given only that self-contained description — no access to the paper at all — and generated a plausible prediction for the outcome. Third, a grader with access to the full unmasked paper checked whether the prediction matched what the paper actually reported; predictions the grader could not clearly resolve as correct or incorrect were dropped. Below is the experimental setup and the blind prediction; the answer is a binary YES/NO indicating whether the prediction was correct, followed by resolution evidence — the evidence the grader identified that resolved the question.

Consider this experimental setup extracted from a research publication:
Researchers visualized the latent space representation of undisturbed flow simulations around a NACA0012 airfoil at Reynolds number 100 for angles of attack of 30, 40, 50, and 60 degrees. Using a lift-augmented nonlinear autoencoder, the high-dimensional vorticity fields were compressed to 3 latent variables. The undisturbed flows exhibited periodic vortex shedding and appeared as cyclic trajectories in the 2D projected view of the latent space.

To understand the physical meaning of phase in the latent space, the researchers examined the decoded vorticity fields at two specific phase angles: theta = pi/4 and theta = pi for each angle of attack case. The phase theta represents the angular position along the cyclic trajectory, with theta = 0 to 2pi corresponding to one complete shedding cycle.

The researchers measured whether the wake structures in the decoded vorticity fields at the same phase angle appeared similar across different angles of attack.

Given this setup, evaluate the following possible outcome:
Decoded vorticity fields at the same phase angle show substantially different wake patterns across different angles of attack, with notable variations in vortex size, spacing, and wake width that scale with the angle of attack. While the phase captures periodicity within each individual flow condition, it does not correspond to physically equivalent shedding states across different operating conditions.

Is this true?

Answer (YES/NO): NO